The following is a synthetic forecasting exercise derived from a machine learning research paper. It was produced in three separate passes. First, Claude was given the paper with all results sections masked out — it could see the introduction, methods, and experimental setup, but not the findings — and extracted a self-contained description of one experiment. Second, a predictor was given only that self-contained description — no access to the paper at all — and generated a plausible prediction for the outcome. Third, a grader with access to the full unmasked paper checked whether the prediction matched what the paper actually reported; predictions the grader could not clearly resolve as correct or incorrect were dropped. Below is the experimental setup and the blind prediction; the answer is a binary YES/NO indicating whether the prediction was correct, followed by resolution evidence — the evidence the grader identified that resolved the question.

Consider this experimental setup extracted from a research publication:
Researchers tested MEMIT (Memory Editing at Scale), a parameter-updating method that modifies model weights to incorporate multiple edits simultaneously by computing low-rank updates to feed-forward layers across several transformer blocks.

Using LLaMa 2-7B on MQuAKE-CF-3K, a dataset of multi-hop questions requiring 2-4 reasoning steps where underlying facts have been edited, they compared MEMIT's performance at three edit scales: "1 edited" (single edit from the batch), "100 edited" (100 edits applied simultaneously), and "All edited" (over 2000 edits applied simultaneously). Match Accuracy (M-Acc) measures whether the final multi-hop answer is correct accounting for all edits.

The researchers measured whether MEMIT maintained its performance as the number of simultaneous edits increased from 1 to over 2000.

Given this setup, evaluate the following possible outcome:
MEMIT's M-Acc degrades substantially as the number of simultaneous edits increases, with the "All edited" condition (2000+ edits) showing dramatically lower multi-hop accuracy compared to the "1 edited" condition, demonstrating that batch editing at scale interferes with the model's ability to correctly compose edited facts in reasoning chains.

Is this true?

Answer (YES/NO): YES